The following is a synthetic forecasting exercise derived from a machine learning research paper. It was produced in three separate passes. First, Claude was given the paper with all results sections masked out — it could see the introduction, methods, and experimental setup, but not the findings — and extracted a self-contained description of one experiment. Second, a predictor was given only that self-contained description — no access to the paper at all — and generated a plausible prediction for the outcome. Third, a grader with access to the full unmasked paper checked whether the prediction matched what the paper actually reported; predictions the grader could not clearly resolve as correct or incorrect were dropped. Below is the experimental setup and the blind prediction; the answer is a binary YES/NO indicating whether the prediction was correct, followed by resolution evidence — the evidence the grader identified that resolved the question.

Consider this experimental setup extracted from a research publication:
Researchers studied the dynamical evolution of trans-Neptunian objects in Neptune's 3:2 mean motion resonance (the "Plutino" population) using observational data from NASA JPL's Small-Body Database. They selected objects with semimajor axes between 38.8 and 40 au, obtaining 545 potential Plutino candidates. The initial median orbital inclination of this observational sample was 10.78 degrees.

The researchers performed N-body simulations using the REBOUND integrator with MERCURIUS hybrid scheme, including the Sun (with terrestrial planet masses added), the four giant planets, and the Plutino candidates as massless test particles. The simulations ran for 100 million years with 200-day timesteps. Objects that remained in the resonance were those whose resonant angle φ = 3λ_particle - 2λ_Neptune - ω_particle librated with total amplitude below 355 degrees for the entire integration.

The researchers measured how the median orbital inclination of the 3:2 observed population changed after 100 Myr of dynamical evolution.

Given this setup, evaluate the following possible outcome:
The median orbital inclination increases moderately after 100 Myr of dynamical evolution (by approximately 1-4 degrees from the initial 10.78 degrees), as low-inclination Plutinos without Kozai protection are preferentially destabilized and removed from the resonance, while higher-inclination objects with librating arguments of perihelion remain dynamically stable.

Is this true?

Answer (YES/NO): YES